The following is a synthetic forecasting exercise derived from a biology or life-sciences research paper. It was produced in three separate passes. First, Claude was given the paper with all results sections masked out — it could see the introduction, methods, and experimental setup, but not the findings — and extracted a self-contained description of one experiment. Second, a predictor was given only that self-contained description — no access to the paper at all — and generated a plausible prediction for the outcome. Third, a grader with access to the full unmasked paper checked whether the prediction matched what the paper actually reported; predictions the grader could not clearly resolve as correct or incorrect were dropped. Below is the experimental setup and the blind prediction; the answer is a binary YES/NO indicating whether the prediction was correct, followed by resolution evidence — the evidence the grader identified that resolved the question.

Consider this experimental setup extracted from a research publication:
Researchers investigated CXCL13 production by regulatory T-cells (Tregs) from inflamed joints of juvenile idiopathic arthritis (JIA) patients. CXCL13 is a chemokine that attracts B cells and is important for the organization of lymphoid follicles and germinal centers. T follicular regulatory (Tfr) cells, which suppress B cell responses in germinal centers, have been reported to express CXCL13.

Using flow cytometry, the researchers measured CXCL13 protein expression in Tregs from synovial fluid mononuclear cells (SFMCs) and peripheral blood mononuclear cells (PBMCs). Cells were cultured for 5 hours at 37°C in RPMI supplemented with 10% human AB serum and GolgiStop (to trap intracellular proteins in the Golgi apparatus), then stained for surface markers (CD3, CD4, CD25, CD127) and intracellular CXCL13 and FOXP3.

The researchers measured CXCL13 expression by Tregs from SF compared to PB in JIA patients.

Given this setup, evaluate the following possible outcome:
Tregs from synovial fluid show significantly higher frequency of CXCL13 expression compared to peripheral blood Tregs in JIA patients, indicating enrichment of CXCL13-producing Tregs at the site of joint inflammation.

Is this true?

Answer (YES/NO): YES